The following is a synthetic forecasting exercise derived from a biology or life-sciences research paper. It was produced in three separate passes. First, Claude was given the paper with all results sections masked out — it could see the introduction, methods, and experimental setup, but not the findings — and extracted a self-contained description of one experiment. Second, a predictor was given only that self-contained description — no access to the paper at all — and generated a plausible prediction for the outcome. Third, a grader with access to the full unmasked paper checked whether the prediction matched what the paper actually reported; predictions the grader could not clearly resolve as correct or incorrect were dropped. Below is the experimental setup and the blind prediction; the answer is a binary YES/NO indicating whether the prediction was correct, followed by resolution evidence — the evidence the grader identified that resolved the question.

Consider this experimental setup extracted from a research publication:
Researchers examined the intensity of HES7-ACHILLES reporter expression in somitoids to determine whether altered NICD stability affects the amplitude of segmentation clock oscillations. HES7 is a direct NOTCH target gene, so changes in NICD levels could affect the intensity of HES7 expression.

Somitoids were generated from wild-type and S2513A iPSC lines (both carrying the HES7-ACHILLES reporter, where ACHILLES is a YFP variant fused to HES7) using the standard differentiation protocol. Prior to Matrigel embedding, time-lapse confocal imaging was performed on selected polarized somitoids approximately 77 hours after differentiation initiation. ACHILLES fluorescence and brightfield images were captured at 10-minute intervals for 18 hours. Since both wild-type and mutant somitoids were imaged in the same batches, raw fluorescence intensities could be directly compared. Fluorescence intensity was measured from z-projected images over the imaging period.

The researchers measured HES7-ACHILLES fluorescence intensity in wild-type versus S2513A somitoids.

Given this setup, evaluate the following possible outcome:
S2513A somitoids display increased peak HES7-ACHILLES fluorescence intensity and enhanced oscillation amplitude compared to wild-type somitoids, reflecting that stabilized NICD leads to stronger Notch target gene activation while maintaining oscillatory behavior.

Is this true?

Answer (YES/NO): NO